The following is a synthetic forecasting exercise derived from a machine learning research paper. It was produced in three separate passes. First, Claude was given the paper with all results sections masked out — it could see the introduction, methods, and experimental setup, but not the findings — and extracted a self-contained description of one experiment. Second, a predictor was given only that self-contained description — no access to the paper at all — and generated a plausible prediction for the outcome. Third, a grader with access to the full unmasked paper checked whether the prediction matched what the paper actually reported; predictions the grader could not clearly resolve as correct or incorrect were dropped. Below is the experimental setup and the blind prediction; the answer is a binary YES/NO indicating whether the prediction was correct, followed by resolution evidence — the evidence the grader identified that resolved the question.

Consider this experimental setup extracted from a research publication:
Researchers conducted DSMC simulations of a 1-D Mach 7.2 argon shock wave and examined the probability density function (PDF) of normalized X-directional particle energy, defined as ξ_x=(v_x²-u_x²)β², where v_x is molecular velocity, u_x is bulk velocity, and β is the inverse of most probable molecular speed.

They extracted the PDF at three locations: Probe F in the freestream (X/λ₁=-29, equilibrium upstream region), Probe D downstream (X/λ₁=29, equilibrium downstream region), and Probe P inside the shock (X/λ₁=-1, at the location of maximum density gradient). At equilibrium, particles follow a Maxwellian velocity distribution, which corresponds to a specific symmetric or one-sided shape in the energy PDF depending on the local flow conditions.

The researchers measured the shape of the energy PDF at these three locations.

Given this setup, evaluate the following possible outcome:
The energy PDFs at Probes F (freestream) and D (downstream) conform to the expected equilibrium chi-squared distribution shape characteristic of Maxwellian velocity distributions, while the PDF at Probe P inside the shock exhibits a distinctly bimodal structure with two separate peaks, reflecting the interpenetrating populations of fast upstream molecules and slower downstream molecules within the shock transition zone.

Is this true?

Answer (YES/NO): YES